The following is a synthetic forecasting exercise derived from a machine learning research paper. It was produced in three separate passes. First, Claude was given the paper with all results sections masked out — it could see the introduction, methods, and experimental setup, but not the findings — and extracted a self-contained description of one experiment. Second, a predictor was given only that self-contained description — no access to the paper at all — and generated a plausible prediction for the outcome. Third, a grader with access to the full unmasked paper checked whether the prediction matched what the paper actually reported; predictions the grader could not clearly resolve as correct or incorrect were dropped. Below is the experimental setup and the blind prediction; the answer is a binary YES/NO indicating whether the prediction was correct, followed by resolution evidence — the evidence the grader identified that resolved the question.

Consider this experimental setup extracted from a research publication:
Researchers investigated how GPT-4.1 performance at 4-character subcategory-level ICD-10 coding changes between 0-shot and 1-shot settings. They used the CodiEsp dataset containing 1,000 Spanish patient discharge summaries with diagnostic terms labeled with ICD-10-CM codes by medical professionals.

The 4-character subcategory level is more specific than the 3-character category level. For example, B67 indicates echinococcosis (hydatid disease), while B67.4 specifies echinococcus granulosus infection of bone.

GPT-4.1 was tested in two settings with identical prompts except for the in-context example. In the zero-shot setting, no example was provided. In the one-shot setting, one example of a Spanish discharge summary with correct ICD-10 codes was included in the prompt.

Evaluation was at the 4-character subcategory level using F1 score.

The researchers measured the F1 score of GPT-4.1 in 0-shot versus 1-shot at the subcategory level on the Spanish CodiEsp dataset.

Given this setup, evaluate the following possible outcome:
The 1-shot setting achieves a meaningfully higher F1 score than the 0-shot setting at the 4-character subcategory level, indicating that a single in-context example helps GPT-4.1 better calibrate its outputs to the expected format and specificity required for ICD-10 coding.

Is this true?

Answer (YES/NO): YES